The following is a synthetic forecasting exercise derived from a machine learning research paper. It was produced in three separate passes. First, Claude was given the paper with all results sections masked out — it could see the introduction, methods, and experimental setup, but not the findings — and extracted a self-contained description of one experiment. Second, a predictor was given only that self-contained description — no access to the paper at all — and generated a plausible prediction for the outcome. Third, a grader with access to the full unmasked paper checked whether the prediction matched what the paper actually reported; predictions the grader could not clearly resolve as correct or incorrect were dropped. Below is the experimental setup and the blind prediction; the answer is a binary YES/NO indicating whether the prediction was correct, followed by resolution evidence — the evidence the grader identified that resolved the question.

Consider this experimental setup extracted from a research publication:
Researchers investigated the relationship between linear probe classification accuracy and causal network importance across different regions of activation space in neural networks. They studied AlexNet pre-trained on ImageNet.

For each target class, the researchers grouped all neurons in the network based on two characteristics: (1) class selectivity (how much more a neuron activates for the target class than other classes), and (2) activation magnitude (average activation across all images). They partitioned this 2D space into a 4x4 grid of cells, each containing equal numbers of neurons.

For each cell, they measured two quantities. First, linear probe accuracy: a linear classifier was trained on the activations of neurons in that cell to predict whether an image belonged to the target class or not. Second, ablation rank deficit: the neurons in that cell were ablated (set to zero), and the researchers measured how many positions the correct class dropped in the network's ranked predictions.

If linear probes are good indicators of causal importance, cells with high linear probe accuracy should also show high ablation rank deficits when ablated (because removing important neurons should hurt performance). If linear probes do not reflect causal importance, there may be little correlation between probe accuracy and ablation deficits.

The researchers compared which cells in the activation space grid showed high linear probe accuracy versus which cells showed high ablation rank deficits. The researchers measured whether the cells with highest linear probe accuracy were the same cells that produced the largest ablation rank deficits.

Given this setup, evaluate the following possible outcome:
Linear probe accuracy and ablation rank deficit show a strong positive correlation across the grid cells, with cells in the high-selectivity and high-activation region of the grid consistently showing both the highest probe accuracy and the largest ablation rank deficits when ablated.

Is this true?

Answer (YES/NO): NO